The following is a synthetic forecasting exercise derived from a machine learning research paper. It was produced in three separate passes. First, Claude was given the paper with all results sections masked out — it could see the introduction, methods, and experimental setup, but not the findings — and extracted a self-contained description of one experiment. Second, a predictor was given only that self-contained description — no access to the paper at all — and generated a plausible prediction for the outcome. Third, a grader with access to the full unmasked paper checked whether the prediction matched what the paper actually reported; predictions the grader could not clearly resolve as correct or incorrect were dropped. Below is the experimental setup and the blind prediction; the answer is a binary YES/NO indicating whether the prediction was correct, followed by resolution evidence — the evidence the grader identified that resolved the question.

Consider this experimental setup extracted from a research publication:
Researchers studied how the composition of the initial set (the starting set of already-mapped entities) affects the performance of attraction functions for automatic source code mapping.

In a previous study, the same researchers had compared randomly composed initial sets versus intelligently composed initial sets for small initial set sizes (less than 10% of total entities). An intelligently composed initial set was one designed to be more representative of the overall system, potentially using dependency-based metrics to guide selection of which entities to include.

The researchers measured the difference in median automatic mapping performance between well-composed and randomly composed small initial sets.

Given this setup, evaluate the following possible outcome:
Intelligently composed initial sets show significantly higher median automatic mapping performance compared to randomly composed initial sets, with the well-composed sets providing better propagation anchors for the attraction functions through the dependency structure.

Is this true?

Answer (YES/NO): YES